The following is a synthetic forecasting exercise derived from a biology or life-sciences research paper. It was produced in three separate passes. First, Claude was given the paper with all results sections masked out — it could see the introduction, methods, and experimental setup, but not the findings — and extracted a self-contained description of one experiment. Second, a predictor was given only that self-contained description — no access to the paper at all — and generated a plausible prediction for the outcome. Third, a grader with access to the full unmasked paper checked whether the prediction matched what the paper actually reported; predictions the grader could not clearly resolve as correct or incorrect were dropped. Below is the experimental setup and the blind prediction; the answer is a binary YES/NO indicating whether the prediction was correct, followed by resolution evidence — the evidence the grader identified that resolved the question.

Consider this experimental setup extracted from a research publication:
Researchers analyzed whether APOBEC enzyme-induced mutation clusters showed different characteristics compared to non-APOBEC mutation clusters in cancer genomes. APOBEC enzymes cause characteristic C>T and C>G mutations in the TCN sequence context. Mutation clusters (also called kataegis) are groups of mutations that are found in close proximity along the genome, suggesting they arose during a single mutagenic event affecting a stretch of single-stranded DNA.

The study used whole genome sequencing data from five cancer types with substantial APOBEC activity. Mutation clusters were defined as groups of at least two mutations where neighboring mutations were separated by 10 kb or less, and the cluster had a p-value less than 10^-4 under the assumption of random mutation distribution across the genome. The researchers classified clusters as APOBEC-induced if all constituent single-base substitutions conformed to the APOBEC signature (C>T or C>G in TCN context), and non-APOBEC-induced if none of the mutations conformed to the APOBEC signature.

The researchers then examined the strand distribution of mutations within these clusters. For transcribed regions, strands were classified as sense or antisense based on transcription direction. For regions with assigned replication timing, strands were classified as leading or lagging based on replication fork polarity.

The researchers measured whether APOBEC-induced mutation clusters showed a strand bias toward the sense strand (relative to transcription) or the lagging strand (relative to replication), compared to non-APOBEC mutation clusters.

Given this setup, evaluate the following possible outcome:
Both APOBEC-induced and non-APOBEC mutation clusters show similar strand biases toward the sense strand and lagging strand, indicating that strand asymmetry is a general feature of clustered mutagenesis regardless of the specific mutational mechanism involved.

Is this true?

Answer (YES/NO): NO